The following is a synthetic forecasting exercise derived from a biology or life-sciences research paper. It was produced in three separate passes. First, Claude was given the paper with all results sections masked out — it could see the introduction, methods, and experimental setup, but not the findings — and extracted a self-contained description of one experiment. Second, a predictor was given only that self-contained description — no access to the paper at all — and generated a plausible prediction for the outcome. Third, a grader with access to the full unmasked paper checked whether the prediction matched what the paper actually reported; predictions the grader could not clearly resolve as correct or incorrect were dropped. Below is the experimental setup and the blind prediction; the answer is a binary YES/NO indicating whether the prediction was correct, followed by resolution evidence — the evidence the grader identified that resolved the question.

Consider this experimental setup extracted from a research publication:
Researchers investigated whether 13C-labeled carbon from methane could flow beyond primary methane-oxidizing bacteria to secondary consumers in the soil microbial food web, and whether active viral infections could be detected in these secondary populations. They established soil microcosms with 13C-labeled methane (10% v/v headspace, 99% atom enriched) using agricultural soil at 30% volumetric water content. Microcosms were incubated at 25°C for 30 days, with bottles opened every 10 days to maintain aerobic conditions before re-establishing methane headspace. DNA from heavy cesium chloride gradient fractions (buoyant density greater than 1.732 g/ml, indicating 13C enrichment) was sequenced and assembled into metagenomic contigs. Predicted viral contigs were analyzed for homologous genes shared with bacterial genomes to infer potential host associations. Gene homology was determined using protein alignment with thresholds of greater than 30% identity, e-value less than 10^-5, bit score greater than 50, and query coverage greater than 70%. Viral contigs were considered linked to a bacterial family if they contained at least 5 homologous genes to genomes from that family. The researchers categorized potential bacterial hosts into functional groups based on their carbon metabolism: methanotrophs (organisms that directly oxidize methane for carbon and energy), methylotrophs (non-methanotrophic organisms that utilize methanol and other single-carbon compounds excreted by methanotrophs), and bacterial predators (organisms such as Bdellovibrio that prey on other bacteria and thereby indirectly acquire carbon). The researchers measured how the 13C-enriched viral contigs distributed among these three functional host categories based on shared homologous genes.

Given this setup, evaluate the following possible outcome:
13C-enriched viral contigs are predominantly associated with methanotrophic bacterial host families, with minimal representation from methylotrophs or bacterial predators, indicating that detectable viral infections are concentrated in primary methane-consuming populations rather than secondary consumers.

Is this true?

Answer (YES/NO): NO